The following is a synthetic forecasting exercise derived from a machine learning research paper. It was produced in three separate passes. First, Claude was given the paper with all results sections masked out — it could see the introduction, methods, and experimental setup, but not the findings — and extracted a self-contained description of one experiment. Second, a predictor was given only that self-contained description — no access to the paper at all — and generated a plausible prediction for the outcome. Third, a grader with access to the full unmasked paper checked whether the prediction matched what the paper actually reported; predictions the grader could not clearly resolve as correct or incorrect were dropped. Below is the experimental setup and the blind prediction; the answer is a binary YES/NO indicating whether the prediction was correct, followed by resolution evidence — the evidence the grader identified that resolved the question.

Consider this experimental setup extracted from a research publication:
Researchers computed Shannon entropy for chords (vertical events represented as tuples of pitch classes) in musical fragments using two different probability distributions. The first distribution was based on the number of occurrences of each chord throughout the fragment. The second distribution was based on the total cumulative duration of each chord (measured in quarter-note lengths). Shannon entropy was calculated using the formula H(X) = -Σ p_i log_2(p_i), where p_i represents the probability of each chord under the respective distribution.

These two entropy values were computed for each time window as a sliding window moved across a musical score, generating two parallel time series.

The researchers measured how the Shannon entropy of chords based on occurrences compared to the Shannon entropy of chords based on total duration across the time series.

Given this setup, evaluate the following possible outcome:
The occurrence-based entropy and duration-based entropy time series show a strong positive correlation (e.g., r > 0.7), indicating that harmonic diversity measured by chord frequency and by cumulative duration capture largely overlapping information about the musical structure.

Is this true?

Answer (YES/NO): YES